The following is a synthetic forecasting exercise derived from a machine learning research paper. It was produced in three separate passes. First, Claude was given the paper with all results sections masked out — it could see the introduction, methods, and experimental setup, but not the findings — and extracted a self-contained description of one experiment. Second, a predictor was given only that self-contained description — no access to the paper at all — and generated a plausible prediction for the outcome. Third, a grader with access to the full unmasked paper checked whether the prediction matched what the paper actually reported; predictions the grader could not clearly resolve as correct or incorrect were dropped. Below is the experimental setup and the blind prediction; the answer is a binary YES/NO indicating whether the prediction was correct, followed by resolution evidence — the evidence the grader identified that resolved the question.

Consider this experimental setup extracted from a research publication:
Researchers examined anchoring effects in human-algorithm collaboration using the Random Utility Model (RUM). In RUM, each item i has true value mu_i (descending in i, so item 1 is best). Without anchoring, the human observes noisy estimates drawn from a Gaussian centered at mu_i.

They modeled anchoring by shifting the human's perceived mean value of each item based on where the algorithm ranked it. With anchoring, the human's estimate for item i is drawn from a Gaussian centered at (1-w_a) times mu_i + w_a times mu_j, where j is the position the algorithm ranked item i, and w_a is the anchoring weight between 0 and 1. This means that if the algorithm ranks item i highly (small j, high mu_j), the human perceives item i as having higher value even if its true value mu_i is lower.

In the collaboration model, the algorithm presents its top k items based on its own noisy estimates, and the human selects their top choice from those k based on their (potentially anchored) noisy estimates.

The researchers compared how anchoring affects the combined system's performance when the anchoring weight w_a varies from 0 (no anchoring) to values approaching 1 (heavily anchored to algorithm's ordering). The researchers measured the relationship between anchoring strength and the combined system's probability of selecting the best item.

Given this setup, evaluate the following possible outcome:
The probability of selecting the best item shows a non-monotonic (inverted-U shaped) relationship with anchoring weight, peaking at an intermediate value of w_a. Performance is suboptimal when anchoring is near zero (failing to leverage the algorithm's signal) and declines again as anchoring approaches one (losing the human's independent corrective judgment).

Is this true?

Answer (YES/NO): NO